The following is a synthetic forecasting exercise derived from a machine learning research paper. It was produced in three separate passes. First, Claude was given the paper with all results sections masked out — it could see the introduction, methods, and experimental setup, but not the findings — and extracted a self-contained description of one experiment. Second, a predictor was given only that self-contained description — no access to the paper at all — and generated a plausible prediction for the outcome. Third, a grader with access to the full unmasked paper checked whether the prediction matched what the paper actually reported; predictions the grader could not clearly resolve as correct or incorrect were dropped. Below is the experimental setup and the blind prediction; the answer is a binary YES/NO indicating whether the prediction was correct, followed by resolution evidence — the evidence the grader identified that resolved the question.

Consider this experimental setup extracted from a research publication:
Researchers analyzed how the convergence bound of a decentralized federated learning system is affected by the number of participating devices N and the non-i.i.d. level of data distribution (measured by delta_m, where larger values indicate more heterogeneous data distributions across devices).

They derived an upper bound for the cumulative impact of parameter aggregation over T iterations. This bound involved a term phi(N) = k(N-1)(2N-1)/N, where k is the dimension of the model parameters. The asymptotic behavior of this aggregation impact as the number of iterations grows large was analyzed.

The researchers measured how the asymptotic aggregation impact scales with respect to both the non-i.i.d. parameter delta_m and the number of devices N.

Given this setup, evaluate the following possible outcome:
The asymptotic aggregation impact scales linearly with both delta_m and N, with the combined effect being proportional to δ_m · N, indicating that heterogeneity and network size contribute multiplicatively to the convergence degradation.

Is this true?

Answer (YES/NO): YES